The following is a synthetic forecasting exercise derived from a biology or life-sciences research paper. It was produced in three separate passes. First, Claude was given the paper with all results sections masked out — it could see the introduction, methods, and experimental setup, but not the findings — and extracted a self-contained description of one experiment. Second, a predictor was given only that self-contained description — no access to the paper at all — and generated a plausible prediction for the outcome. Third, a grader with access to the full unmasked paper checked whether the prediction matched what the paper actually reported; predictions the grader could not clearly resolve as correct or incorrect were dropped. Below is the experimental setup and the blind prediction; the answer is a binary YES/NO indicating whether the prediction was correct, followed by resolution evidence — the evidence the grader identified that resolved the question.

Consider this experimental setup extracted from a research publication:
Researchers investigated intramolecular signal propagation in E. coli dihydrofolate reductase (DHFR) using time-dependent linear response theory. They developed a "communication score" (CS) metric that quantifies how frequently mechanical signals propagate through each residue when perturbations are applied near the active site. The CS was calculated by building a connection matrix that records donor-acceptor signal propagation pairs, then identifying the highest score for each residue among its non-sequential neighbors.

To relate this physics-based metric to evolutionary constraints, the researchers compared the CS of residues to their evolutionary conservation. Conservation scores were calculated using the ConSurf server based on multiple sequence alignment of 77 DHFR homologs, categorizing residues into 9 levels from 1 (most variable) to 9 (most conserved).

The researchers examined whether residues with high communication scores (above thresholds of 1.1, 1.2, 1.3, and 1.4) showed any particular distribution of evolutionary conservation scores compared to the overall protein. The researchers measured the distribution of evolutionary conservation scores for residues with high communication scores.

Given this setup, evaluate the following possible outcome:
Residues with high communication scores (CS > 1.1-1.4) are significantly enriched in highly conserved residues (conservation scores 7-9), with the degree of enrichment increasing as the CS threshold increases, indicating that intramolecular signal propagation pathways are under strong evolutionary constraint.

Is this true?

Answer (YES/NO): YES